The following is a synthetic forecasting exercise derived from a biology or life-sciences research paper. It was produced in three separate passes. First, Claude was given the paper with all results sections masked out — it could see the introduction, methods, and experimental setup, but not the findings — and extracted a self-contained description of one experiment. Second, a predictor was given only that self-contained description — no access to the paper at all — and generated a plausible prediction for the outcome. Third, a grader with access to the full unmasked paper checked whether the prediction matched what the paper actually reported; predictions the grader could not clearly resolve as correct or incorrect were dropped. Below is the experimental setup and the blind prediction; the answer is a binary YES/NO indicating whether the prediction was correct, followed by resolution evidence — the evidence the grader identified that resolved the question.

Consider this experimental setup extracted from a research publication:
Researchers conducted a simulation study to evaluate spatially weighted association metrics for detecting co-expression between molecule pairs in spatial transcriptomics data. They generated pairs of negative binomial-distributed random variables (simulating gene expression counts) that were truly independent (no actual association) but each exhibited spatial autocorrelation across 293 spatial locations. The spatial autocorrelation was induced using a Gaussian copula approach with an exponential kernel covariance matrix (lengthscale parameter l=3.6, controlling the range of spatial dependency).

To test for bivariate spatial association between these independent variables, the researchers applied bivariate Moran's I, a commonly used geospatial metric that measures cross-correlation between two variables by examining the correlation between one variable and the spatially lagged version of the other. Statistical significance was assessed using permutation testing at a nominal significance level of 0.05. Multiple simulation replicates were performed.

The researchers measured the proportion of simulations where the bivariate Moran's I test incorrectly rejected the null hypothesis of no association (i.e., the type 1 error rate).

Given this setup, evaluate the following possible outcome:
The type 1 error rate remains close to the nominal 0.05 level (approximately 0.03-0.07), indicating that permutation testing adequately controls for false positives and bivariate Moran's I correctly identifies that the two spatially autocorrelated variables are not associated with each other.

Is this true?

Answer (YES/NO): NO